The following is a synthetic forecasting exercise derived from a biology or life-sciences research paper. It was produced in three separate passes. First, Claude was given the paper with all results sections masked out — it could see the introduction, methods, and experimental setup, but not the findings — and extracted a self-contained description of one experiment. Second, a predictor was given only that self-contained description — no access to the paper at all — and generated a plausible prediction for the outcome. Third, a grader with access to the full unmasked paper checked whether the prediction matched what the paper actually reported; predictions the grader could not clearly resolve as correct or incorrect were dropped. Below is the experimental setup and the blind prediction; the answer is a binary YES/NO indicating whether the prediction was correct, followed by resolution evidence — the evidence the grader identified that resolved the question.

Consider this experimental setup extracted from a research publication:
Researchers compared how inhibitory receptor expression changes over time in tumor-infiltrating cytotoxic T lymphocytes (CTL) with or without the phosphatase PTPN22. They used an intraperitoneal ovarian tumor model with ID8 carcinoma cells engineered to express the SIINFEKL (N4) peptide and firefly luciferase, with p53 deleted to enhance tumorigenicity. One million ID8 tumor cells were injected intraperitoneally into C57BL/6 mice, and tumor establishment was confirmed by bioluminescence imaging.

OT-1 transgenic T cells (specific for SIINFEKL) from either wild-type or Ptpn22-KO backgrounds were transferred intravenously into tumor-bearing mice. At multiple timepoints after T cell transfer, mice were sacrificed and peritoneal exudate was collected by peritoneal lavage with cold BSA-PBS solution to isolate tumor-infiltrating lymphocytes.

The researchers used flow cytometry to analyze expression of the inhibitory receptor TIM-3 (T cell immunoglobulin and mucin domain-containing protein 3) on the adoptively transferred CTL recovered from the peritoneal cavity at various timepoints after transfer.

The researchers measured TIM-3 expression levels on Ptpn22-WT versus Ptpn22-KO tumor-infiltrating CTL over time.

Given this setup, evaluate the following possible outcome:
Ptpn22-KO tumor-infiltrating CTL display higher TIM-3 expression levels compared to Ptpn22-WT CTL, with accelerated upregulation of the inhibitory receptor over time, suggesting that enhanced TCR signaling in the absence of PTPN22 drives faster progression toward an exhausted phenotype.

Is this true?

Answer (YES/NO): YES